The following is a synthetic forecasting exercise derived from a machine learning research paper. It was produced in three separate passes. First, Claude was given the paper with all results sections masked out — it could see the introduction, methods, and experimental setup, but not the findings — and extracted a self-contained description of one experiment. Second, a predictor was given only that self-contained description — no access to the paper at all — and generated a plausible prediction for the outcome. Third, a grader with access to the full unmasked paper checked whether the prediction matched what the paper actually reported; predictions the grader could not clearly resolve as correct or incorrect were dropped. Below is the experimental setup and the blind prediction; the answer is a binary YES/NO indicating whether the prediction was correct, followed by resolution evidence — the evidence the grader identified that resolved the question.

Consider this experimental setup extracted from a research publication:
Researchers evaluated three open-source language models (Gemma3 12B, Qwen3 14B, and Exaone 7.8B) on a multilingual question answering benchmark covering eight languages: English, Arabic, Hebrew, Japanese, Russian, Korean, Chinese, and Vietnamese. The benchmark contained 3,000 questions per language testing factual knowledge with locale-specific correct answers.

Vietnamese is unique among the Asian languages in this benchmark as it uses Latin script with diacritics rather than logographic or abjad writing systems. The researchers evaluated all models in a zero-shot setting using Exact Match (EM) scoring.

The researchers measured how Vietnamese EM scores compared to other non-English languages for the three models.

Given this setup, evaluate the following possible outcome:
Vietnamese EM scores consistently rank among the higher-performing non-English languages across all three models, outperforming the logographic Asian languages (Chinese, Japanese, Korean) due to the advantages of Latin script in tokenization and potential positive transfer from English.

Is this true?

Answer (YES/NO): NO